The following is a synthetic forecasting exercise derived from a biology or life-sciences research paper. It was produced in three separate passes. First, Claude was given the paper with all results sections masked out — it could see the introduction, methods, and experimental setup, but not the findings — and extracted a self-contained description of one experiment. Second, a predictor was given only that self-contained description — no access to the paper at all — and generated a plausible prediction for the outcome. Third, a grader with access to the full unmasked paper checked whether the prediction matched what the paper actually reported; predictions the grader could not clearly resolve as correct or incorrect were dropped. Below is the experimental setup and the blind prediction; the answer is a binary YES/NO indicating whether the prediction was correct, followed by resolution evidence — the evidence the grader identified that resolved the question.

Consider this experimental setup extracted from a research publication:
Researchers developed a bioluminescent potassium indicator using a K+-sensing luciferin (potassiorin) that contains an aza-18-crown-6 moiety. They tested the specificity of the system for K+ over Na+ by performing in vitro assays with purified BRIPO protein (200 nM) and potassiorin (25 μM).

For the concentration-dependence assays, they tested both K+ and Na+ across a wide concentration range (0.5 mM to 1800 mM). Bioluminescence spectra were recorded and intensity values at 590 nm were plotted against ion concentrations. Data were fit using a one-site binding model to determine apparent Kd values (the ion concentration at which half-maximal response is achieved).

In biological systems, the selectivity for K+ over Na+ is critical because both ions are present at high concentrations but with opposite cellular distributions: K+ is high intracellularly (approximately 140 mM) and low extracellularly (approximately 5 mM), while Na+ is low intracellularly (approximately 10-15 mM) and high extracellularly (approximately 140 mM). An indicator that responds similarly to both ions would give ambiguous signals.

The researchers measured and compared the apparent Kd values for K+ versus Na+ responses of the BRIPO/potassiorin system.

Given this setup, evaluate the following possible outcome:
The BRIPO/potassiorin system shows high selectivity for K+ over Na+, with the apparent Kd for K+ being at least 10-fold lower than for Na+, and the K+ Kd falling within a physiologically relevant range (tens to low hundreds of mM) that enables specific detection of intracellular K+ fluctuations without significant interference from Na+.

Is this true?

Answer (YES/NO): NO